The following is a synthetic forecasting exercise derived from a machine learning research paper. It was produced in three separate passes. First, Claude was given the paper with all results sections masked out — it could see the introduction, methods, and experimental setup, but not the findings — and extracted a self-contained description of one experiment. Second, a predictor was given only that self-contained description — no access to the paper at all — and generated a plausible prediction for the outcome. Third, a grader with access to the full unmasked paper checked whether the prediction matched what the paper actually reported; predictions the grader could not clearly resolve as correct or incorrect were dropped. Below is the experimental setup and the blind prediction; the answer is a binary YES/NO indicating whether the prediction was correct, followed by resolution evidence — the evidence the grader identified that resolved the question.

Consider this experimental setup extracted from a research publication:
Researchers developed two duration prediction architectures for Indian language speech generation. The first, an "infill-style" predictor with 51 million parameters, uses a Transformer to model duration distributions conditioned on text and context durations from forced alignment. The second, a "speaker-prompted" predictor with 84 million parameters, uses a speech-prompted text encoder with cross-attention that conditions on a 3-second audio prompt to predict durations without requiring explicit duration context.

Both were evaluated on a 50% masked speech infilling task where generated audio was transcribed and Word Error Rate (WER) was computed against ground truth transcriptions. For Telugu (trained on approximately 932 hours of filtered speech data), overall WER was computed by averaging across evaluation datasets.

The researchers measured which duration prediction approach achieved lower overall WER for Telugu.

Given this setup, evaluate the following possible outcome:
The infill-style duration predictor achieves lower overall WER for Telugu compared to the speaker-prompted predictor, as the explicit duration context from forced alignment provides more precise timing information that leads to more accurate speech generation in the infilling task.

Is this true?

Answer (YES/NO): YES